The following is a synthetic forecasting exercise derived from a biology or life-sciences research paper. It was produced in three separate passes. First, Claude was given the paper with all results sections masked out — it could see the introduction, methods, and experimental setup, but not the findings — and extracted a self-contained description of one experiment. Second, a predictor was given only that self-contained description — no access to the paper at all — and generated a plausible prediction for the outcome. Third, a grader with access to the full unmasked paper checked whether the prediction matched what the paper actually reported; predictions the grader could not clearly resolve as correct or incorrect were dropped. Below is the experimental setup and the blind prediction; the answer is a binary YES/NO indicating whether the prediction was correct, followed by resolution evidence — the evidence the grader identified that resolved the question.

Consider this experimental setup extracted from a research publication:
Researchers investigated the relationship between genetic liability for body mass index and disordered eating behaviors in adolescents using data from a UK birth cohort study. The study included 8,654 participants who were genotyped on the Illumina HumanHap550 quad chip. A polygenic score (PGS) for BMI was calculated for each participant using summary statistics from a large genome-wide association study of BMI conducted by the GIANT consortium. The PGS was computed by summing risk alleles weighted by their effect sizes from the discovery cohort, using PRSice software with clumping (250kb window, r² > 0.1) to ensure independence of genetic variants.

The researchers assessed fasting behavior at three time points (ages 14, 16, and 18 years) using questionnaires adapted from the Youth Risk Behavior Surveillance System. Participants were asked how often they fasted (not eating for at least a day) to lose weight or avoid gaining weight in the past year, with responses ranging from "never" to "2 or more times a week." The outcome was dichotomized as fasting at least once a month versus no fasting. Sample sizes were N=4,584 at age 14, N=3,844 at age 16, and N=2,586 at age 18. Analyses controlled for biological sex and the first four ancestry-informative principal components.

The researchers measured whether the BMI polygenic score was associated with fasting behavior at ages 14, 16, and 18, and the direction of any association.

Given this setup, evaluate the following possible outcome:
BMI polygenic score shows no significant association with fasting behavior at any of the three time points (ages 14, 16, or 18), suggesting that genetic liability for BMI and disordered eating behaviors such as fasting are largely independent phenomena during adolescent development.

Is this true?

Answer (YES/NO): NO